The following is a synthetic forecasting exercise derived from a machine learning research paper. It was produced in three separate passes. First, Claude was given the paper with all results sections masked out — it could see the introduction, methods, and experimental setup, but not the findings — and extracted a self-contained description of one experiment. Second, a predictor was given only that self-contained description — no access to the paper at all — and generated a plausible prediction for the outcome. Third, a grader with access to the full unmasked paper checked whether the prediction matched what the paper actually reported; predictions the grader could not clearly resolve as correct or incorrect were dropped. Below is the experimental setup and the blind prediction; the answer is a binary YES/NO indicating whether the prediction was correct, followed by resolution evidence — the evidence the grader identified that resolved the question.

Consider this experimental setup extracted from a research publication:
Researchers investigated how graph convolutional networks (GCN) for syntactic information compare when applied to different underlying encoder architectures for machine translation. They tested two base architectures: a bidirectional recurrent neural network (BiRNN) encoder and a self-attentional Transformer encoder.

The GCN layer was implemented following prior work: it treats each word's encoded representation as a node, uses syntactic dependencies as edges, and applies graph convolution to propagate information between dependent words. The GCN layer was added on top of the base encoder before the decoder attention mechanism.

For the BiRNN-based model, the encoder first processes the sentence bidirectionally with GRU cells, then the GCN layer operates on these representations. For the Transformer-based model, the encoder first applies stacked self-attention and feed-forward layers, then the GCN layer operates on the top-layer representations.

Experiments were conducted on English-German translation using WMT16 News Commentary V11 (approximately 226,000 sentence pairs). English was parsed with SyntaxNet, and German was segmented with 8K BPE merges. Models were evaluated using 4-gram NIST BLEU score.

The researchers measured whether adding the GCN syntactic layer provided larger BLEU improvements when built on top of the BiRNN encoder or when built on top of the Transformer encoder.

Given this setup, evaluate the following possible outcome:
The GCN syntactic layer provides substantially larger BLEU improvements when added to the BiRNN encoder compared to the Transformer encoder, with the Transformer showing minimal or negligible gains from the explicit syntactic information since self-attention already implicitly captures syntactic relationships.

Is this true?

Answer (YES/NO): YES